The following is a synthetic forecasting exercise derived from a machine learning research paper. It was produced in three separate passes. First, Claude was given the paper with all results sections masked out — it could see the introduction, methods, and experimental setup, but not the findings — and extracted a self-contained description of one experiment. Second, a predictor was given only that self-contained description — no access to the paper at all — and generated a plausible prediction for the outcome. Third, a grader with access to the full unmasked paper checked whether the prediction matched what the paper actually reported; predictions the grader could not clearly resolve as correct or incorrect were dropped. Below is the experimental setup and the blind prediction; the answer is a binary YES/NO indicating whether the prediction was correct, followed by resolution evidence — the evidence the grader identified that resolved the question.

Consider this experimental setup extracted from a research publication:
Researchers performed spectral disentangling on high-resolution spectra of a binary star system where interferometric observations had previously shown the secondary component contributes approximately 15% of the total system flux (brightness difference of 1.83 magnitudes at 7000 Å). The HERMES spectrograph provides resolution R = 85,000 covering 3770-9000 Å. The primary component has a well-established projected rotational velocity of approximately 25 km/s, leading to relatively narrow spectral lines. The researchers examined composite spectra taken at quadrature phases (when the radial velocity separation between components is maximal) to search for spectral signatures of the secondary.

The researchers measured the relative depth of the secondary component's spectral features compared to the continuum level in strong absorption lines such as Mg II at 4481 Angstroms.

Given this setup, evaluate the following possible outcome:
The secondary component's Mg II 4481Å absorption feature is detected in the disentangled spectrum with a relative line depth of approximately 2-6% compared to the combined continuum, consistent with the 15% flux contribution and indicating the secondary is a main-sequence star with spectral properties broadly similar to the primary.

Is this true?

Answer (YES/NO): NO